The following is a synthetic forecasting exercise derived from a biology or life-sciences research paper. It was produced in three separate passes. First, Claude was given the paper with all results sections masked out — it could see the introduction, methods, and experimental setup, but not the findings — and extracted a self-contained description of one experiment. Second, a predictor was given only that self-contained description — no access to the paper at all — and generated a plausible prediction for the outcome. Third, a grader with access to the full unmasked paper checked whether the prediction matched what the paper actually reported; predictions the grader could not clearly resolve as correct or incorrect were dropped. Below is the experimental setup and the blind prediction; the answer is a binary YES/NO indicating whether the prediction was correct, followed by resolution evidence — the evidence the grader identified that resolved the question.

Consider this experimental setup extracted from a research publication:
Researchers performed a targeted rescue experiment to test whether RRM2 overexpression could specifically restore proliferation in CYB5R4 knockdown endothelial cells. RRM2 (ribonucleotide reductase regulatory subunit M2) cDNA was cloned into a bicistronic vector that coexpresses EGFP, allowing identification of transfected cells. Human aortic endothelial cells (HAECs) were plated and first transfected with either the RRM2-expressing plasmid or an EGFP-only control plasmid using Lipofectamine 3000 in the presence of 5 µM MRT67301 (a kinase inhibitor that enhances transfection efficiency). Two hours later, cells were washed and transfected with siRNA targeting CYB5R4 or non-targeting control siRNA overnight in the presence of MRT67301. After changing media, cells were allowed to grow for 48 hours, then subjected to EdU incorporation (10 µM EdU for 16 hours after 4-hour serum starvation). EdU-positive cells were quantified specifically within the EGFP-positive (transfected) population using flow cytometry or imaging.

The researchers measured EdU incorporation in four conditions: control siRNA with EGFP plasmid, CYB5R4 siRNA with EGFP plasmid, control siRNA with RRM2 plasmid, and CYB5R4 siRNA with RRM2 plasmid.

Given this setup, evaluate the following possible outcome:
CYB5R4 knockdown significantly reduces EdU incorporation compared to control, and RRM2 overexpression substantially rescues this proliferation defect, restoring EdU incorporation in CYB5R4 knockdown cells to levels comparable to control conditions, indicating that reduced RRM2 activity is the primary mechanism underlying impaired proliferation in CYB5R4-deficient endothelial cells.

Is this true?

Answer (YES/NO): NO